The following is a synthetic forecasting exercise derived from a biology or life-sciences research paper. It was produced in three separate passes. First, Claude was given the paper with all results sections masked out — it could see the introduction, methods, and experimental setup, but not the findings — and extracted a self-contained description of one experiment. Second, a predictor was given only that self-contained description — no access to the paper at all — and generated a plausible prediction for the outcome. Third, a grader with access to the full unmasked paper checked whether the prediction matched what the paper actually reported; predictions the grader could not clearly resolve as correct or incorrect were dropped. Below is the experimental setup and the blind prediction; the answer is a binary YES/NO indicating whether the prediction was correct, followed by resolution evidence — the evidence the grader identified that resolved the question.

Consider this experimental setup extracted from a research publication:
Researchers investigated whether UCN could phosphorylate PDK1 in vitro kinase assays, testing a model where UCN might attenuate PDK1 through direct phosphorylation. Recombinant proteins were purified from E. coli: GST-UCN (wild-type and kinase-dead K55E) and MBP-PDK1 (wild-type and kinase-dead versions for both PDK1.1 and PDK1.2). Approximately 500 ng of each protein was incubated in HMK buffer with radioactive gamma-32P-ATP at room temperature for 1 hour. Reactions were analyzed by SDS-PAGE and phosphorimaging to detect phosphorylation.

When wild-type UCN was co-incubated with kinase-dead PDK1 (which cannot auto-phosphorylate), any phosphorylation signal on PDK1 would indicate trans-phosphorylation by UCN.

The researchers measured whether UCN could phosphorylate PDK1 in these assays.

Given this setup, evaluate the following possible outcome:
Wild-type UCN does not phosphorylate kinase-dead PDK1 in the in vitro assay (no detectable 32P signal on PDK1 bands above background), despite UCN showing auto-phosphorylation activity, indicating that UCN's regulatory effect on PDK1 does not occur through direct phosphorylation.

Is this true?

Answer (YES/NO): NO